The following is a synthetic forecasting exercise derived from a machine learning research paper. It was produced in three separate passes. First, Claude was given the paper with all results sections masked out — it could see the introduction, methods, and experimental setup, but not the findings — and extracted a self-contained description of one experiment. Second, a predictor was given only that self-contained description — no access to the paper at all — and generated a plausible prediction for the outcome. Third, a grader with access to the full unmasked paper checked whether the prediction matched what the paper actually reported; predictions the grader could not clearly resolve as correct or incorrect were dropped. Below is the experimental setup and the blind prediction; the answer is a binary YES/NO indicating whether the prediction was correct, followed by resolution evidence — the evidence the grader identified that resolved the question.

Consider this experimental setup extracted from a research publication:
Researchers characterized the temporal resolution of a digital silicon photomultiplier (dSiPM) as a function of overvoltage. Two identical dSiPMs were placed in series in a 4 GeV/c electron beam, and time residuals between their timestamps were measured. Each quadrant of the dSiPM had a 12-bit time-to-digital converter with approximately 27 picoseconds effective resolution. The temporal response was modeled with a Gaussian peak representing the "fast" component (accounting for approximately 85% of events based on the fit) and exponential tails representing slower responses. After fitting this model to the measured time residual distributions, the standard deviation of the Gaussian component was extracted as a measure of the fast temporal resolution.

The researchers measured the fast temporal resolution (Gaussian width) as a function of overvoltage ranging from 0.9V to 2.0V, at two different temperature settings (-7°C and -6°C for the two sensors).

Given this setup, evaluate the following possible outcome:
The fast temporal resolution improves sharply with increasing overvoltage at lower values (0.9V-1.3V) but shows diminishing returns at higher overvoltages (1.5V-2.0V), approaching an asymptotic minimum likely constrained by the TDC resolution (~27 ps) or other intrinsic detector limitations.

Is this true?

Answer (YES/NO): NO